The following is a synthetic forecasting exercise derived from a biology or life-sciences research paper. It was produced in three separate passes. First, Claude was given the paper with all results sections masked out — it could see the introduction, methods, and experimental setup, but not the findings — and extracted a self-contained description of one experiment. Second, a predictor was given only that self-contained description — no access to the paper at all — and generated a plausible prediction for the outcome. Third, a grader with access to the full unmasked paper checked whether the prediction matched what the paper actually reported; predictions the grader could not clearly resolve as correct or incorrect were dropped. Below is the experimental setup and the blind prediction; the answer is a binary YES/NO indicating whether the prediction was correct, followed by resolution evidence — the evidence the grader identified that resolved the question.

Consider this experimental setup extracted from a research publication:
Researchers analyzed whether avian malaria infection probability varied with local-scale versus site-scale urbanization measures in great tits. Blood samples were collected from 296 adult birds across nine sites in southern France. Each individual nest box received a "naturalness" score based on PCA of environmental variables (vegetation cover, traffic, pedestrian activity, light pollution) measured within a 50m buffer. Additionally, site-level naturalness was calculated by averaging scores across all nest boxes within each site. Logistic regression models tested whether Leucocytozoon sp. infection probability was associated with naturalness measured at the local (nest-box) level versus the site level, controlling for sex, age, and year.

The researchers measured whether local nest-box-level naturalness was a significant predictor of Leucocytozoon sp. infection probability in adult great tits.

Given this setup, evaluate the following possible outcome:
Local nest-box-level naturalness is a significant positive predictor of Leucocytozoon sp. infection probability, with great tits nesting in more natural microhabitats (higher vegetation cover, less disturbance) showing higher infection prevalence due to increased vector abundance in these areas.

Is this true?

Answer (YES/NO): NO